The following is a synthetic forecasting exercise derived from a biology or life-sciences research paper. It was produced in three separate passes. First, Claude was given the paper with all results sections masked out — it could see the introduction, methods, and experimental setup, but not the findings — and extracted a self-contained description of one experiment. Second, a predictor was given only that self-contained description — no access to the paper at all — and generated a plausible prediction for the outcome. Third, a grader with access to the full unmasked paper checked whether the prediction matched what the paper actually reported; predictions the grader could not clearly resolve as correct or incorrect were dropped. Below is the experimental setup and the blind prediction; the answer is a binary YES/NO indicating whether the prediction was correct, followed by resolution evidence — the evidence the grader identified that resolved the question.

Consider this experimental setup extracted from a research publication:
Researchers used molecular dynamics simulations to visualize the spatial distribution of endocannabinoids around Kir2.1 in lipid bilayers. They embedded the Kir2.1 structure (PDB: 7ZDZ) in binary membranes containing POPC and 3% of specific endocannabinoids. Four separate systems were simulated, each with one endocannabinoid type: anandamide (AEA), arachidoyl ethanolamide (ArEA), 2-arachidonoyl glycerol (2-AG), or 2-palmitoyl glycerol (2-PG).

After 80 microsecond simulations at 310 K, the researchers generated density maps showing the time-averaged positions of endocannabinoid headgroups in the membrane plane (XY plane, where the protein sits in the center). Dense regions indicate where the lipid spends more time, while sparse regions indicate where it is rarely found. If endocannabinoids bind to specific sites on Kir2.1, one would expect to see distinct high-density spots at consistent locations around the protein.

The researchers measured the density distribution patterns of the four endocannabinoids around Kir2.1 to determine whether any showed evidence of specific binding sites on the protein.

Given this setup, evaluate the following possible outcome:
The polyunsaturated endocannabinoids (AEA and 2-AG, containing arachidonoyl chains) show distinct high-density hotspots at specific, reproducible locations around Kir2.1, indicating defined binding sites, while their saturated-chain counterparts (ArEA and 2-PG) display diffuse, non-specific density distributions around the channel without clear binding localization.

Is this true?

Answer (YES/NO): NO